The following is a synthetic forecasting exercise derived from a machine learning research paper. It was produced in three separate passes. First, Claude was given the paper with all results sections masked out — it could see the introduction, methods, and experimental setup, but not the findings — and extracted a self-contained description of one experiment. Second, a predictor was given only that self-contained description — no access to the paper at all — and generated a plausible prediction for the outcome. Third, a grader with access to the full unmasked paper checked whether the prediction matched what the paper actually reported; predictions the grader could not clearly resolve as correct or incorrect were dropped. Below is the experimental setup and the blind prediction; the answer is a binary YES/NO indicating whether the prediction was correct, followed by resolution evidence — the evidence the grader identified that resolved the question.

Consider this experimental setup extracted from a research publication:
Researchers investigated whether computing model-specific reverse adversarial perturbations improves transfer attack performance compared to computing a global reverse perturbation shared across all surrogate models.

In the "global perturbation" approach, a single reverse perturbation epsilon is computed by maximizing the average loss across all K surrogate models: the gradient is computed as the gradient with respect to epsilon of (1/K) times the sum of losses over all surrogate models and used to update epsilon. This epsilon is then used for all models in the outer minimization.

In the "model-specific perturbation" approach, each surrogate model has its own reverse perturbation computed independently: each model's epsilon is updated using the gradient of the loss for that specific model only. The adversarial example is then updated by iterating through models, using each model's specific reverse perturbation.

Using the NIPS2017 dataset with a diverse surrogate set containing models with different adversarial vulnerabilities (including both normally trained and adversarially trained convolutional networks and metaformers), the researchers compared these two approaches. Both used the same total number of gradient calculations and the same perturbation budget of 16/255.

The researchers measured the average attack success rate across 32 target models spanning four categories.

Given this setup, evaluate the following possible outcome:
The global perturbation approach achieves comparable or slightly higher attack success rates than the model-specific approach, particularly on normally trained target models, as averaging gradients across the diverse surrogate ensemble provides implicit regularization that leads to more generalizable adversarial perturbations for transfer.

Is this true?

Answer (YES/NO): NO